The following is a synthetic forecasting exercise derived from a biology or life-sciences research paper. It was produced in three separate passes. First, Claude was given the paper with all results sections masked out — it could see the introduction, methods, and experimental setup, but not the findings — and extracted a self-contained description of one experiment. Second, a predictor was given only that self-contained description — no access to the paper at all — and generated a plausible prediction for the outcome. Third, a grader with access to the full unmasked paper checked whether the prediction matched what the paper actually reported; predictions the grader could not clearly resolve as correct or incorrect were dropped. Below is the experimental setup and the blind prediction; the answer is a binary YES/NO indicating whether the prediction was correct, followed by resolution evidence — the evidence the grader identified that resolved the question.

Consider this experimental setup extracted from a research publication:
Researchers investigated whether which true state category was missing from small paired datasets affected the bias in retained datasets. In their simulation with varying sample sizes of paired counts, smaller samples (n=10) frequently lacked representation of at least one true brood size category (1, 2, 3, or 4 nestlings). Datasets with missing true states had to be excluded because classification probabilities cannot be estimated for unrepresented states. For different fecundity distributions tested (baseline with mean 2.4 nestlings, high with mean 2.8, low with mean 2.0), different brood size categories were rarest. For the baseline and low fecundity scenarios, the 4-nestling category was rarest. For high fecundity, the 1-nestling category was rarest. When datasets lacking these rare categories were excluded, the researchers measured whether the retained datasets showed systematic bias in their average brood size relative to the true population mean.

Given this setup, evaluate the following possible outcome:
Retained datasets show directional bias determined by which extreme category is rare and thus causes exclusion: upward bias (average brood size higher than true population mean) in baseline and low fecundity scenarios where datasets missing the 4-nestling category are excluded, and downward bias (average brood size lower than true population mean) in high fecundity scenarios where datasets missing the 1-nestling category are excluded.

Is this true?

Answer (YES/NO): YES